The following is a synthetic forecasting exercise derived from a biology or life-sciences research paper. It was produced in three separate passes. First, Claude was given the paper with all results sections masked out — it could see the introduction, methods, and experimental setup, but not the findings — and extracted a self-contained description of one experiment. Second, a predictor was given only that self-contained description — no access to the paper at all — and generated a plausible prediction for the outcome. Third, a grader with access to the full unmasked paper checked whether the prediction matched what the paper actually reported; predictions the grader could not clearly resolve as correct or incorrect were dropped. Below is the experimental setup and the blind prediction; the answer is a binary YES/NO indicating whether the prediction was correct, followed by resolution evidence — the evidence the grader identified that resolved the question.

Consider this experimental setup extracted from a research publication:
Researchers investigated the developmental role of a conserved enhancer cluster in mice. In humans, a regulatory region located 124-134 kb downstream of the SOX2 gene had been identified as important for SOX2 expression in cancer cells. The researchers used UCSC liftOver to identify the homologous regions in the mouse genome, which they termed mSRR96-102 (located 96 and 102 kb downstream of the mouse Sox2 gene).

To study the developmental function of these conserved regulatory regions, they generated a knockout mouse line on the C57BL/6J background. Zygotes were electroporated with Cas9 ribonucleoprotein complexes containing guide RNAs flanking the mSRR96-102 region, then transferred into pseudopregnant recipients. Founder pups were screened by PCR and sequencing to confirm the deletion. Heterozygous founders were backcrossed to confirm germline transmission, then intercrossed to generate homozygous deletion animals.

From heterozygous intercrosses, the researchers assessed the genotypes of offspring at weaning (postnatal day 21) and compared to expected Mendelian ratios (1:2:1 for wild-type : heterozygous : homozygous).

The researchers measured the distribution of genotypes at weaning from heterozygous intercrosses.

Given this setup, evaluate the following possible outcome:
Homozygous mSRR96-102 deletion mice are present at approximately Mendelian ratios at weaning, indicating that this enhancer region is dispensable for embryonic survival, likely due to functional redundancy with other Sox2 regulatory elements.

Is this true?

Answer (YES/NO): NO